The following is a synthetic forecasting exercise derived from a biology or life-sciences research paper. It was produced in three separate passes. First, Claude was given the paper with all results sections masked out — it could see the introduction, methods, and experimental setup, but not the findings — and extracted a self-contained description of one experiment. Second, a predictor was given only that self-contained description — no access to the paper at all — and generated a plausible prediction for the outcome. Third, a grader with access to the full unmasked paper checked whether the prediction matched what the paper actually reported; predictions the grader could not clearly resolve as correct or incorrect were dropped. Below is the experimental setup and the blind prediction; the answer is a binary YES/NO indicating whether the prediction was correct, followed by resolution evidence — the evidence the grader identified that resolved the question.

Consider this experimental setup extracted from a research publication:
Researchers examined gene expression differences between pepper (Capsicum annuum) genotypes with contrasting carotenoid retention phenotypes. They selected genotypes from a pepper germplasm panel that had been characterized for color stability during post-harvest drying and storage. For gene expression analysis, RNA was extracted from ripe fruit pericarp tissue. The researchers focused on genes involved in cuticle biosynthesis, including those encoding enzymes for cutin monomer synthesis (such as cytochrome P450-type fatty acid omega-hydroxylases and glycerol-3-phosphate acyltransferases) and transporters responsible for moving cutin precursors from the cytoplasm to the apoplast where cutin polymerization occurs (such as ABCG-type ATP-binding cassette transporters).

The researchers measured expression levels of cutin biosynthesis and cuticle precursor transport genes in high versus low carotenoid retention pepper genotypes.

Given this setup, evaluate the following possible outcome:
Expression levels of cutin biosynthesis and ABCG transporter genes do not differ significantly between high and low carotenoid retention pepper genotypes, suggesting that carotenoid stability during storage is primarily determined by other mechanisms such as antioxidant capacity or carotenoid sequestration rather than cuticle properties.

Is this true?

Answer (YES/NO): NO